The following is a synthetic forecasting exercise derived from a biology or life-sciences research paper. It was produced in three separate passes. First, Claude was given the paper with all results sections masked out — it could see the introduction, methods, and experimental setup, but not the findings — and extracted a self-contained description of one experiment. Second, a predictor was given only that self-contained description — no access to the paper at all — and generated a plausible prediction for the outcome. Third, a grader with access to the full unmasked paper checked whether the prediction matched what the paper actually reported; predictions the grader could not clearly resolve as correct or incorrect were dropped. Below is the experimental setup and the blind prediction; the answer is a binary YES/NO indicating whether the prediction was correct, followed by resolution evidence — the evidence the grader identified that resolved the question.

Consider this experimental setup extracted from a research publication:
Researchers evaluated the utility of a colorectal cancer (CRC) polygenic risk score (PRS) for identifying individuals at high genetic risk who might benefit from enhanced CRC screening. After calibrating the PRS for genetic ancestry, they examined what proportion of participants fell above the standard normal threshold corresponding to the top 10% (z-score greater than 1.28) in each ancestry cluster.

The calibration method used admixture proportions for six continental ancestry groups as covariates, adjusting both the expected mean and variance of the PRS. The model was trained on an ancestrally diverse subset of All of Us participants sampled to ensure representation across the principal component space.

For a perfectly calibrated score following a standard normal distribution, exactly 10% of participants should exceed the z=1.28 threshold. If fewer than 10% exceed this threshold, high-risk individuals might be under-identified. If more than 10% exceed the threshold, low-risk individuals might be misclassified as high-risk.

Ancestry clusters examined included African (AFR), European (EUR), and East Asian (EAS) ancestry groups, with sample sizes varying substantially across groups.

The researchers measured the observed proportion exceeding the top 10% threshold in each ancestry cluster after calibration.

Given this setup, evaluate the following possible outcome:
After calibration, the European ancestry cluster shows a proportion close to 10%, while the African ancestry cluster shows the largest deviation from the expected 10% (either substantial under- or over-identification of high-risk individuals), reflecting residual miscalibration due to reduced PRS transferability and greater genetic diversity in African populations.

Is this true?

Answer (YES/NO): NO